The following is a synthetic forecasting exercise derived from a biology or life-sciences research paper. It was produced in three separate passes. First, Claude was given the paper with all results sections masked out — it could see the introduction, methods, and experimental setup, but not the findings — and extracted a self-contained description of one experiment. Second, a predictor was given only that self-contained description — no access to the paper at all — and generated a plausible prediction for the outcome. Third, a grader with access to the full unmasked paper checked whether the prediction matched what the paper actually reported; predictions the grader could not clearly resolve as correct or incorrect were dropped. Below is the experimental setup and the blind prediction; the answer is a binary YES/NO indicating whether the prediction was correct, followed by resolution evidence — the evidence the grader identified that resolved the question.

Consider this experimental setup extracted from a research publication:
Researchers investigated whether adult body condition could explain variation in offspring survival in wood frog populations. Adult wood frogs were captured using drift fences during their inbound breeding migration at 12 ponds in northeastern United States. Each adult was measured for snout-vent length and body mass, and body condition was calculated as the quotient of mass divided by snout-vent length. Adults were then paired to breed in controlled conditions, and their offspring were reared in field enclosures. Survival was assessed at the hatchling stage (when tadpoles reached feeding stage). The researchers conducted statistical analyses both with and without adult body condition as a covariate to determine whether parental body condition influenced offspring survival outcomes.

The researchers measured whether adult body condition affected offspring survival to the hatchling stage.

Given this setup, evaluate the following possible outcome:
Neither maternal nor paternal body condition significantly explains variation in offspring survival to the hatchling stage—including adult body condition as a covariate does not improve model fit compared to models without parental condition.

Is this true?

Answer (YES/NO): NO